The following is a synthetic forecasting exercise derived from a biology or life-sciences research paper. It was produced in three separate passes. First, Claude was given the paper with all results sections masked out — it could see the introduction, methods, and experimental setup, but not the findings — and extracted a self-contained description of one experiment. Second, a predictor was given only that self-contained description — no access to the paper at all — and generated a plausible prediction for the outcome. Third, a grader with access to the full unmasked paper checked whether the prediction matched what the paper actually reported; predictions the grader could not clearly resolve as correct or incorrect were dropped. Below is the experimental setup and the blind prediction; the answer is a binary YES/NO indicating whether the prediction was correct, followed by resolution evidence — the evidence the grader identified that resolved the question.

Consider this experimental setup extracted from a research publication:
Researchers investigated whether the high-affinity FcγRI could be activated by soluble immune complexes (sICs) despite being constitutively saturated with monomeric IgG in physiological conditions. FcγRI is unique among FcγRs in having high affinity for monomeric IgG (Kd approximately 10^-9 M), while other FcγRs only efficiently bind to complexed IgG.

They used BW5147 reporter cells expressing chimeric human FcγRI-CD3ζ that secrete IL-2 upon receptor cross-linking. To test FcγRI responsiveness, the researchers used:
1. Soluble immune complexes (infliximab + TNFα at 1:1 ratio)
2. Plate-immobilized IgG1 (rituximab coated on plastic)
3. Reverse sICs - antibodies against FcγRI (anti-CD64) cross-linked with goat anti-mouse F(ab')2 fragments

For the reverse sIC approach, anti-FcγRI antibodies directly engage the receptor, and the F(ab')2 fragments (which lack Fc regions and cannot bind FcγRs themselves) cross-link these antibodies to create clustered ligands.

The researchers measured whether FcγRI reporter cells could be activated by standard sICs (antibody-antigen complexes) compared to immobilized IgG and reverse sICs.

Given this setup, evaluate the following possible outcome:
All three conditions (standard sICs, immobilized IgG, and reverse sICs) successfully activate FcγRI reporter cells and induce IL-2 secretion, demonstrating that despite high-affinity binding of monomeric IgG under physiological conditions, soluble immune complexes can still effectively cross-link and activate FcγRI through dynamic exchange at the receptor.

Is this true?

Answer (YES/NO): NO